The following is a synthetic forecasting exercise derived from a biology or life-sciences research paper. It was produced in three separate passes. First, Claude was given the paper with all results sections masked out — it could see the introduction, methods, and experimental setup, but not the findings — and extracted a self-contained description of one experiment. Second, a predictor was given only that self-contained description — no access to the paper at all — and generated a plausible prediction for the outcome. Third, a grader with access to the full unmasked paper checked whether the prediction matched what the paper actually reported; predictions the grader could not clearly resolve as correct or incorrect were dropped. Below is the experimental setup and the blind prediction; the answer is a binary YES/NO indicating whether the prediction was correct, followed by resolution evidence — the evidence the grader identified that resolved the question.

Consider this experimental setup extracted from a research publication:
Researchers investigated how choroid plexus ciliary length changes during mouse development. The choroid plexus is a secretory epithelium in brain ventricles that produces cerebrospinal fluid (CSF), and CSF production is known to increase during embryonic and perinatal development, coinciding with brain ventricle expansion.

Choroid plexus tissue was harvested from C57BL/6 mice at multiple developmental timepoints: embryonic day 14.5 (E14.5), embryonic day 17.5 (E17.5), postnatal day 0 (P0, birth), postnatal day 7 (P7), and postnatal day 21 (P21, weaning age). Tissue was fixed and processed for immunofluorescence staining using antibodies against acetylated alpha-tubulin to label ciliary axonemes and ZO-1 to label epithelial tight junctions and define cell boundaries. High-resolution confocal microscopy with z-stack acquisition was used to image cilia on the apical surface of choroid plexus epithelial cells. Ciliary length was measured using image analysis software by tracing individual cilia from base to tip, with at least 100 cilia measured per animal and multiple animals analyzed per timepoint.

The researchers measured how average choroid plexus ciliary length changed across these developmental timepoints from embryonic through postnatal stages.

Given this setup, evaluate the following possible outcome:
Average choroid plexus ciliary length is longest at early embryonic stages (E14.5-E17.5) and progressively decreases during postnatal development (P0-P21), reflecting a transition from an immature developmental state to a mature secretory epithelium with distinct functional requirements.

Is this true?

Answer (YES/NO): YES